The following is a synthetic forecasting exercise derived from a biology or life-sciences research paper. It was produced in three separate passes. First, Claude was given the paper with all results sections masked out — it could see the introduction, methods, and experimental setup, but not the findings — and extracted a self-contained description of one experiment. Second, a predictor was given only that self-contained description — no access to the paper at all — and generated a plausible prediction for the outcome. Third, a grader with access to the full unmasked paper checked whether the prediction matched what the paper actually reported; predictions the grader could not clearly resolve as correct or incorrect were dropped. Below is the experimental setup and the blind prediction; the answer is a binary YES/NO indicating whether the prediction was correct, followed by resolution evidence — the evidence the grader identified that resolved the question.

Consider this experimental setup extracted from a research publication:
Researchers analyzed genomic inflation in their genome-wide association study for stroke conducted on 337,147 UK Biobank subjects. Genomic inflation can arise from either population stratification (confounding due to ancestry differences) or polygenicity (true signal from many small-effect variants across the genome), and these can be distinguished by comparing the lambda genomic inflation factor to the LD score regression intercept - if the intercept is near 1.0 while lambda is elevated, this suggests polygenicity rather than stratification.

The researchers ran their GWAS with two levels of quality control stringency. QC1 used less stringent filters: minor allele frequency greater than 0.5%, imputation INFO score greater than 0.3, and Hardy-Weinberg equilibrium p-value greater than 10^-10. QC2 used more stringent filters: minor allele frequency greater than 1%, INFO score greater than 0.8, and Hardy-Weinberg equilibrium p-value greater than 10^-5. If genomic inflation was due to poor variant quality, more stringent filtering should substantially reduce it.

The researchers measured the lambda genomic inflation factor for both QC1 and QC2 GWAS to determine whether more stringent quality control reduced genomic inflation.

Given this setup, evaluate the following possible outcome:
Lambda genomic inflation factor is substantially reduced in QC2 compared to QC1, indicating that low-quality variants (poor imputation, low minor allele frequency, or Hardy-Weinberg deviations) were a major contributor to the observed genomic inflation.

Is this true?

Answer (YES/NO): NO